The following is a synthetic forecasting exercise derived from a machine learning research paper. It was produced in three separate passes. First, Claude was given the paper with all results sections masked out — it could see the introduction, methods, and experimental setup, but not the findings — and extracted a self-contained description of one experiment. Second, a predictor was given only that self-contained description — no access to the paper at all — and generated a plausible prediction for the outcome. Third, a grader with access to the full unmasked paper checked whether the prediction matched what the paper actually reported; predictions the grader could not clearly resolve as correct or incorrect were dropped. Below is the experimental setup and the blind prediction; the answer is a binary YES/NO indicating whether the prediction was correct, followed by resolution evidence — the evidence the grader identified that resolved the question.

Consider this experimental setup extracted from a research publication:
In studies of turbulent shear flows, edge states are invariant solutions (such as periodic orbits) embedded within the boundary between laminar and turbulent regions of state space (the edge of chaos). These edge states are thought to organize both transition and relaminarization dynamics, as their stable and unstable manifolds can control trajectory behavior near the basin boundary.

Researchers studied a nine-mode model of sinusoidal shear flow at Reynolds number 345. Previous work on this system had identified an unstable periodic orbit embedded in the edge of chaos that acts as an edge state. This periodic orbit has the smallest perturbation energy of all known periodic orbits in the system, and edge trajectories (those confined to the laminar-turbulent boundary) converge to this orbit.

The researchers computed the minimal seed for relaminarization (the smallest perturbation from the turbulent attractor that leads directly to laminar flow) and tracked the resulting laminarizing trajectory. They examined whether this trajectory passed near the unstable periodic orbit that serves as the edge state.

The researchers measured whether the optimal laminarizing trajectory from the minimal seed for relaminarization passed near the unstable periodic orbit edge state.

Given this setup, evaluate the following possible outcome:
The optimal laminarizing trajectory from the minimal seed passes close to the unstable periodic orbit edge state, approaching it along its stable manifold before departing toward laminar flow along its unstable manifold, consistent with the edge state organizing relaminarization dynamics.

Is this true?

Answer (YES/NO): YES